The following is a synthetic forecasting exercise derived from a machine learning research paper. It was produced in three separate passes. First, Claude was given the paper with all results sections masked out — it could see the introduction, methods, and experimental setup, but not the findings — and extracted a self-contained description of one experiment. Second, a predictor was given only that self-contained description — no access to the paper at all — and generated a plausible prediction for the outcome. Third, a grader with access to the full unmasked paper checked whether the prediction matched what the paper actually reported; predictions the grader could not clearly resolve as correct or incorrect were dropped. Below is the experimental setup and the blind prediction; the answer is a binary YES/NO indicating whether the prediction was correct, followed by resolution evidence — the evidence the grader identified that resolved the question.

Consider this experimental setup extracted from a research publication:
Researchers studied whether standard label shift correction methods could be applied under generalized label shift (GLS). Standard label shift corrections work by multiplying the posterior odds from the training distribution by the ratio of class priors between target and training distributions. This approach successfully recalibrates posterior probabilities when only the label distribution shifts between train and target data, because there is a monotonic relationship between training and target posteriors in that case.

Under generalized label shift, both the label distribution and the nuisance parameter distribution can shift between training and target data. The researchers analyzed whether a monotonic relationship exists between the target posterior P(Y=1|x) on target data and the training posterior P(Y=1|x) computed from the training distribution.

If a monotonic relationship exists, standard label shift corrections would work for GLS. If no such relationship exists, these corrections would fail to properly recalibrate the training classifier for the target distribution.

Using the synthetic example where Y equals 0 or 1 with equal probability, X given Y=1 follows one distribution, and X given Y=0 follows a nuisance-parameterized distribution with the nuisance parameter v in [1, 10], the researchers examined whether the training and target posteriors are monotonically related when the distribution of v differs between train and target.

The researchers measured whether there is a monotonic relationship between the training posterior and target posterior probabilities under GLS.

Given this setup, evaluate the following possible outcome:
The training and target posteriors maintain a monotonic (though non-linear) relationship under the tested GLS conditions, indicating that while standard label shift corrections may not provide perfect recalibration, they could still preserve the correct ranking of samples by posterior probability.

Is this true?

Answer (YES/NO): NO